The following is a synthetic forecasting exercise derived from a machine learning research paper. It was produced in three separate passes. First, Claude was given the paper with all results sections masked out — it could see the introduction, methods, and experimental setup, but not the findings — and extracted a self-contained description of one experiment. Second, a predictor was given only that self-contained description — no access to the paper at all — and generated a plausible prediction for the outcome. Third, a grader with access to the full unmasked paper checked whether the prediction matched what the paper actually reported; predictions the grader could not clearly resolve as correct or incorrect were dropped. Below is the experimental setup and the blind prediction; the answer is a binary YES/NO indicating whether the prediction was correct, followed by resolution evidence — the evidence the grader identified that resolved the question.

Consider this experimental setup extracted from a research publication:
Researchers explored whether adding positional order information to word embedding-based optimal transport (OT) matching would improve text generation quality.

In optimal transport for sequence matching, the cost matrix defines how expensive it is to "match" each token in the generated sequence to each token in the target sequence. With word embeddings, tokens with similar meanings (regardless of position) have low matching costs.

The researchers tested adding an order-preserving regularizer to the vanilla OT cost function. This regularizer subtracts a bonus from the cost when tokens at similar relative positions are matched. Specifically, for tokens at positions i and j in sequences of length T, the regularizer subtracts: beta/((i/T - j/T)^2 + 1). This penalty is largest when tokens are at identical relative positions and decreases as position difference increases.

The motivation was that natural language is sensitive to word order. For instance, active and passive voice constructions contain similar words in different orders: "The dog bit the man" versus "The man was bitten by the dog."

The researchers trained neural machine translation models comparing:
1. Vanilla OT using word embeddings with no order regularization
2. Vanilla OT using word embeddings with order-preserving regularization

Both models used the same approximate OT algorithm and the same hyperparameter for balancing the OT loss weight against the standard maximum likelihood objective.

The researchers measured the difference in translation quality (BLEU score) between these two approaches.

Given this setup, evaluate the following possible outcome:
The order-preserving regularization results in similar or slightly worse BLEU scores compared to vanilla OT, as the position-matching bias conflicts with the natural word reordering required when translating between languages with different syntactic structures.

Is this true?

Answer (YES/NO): NO